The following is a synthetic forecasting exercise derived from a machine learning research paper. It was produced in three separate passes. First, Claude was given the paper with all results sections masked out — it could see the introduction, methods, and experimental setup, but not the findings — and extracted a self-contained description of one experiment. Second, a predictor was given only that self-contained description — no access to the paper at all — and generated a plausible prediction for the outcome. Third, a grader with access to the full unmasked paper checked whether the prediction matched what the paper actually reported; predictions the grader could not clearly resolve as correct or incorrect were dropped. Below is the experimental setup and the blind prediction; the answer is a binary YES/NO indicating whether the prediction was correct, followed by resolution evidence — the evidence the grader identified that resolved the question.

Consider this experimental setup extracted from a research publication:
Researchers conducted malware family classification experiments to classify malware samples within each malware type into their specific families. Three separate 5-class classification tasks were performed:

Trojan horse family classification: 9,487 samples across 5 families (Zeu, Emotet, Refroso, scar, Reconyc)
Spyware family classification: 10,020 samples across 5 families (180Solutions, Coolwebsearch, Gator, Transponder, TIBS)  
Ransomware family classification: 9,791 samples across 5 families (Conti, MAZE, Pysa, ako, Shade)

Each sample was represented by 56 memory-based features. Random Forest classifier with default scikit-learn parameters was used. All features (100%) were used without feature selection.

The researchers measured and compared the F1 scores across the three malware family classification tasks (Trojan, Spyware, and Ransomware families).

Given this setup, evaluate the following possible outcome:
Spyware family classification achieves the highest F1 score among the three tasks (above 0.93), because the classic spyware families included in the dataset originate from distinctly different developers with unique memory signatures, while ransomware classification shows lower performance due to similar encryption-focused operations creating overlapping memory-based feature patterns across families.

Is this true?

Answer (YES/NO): NO